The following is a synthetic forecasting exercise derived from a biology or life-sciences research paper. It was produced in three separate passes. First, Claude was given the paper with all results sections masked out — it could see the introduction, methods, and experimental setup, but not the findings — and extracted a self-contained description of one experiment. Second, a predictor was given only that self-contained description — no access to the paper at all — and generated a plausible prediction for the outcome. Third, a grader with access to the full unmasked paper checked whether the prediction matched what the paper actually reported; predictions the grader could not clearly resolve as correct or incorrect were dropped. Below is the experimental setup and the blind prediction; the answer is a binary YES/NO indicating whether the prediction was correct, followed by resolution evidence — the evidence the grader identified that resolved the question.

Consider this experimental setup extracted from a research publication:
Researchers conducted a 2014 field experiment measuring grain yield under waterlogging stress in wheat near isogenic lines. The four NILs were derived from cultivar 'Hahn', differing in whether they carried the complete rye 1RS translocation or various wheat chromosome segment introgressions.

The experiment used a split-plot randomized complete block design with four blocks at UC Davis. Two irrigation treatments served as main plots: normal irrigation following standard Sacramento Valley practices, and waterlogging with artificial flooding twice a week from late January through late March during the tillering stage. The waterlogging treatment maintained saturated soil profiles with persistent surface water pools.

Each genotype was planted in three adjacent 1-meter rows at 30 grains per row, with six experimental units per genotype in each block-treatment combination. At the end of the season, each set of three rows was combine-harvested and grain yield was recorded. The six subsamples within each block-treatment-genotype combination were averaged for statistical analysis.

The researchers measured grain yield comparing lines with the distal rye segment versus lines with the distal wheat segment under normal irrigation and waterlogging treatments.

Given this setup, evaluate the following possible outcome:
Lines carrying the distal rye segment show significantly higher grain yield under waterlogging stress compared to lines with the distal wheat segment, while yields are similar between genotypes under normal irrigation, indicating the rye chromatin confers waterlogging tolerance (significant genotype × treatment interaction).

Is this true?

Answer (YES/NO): NO